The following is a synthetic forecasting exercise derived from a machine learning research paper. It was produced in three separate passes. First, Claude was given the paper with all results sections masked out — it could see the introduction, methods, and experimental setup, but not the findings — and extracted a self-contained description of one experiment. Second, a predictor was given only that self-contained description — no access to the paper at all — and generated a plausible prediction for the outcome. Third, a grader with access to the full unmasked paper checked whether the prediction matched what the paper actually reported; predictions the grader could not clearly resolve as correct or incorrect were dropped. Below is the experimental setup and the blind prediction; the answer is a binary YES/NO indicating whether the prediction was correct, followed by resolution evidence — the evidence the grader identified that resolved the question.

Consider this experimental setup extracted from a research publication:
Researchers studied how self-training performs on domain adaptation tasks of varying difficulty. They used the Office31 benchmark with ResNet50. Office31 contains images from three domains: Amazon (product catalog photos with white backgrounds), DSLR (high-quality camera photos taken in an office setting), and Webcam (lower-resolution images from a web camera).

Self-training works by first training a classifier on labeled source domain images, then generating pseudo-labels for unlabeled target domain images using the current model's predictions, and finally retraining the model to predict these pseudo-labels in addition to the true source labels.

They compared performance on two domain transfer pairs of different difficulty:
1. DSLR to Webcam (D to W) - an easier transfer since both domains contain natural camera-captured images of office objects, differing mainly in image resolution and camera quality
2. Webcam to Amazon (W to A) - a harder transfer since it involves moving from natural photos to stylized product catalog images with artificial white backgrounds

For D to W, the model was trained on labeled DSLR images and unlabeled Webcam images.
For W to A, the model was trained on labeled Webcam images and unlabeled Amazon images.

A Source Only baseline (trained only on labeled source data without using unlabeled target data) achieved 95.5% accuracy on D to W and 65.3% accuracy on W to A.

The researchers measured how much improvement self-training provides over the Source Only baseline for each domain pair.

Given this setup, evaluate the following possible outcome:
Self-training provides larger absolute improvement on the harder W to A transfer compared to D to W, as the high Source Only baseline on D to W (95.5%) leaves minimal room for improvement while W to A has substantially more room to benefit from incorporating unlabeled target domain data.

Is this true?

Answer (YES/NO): NO